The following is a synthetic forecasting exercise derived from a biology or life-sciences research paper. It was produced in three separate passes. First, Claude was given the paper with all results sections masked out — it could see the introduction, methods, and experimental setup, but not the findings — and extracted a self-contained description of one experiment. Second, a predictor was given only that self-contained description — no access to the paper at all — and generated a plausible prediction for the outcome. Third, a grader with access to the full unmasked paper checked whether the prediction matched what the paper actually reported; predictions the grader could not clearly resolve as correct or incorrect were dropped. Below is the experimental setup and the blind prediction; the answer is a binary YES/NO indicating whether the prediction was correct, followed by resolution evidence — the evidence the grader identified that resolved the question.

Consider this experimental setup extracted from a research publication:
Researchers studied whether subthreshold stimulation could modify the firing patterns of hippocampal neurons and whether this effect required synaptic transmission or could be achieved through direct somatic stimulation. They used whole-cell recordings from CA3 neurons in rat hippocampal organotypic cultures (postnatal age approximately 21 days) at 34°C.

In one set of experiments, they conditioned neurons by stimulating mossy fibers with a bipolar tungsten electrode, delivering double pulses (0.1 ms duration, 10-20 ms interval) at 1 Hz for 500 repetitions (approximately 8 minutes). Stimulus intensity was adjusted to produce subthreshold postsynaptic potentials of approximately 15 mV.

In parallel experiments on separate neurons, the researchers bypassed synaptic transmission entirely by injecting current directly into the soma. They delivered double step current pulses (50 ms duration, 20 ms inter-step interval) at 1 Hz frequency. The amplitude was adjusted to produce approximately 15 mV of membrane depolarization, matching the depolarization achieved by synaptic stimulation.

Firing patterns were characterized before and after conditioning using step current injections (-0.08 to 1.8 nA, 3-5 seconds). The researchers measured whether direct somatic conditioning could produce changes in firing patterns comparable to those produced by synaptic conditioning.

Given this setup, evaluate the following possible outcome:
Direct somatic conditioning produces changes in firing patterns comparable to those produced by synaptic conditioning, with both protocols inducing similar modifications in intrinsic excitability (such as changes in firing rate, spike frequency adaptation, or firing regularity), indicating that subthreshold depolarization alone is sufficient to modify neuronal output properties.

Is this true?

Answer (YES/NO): YES